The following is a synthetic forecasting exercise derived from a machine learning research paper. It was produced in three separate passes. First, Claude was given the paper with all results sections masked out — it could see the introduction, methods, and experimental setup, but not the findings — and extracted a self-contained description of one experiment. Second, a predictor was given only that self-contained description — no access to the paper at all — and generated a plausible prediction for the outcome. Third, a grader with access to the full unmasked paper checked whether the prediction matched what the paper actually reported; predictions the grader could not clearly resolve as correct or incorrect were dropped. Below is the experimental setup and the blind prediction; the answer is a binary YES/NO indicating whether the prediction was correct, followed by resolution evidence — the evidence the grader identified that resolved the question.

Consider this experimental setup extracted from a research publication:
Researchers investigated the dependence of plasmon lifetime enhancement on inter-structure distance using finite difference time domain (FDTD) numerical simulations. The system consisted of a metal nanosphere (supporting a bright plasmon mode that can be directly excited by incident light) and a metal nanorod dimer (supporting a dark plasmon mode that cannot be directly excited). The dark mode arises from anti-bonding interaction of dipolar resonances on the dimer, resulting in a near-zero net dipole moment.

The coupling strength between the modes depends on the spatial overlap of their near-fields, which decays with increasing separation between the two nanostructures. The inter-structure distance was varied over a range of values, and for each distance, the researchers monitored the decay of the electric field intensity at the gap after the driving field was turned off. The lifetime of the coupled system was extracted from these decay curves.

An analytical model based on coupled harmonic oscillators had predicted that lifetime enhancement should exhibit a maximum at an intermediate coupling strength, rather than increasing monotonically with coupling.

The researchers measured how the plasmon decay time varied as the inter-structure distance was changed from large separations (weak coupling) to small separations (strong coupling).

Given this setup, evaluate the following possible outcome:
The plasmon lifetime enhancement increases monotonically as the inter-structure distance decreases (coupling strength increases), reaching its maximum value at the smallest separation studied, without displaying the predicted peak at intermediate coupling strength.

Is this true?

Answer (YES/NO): NO